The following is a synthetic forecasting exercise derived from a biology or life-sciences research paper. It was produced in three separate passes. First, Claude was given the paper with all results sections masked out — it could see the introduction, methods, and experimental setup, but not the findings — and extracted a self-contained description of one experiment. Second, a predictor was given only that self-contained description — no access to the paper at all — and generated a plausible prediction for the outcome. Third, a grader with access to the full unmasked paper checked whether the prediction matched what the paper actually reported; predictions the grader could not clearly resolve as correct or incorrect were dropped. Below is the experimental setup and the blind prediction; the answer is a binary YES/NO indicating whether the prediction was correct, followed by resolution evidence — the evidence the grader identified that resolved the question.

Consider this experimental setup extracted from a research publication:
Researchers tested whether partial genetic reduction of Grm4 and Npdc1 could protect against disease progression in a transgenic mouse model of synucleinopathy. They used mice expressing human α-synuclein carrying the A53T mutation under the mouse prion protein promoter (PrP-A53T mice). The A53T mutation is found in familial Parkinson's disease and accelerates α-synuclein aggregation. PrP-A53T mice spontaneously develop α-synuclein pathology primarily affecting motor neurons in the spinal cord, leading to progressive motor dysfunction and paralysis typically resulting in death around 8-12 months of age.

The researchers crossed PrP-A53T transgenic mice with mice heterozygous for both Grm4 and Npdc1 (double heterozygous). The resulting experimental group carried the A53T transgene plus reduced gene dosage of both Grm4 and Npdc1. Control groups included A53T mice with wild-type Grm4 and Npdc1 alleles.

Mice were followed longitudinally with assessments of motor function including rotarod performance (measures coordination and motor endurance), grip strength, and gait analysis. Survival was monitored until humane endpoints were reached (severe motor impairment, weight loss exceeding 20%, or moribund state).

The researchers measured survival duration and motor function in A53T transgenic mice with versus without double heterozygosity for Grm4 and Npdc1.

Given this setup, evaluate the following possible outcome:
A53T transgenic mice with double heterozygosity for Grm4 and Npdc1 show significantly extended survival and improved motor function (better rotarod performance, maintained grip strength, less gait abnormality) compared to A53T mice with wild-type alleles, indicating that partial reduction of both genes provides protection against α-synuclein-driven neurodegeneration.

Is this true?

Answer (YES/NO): NO